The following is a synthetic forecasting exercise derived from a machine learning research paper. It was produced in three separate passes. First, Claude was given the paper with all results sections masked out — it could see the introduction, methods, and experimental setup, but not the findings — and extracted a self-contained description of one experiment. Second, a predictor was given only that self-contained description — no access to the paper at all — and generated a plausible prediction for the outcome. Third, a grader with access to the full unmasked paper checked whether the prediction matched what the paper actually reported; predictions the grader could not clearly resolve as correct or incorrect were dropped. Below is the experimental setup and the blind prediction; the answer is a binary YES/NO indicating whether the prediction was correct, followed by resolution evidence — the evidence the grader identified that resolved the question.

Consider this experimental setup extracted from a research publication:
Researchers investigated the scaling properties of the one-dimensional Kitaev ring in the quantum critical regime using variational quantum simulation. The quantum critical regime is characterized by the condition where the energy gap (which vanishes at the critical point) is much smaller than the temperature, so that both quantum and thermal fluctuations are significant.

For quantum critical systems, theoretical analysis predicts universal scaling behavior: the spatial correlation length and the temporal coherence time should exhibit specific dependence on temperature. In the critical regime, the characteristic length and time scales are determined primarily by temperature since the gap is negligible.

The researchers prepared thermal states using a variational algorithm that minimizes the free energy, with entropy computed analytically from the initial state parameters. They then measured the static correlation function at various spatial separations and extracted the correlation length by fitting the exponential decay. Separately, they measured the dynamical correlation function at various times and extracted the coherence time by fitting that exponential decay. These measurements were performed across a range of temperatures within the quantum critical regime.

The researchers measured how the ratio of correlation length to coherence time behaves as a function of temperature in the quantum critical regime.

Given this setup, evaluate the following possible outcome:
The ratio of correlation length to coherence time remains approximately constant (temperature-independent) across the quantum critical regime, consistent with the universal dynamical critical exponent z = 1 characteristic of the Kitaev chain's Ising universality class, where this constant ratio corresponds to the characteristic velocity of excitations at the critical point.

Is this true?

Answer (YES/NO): YES